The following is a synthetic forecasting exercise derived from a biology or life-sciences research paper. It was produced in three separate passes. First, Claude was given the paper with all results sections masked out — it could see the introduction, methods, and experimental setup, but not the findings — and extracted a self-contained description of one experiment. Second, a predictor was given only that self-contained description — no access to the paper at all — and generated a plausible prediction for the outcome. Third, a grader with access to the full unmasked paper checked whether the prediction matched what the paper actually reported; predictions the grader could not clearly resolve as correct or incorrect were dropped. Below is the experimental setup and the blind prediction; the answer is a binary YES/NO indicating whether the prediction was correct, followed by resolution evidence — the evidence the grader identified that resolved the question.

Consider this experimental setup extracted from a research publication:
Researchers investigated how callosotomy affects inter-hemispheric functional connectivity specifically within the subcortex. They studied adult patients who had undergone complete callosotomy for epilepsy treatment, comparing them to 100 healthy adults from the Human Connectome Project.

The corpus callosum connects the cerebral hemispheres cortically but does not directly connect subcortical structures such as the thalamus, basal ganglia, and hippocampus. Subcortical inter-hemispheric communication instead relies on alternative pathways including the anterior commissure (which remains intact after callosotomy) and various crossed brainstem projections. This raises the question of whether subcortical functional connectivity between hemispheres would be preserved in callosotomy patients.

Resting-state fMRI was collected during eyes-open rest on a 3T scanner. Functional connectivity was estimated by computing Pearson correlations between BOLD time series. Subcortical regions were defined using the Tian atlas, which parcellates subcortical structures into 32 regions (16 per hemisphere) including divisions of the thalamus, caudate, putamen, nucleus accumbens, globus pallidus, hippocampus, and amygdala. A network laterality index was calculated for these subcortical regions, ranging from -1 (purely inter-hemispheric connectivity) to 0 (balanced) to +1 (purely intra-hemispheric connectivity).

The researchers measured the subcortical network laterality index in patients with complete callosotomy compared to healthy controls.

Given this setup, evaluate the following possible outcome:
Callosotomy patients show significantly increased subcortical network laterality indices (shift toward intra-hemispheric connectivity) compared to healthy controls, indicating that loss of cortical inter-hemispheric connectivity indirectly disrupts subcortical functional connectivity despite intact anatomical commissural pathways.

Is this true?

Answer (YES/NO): NO